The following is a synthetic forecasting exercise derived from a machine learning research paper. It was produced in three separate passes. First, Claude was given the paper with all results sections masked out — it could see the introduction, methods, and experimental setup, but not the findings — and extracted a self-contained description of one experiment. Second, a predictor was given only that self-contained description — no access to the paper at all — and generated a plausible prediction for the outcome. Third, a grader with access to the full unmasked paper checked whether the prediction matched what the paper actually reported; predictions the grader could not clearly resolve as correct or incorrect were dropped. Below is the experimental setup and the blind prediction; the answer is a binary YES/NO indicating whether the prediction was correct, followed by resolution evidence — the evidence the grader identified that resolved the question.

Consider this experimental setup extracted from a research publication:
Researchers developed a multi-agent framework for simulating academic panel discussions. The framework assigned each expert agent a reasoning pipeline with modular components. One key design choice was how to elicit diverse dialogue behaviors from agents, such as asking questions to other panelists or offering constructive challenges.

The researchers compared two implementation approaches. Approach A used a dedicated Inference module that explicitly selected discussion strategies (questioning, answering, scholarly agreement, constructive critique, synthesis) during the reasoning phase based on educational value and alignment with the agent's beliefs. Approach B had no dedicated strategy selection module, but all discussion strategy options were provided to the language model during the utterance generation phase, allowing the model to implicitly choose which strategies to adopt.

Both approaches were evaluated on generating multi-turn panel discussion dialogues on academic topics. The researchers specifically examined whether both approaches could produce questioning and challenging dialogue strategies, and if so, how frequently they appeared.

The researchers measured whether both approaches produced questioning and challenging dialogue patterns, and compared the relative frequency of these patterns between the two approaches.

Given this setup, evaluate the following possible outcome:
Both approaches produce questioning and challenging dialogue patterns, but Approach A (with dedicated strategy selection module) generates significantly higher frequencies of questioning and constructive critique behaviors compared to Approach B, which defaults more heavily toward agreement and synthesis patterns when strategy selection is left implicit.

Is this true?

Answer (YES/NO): YES